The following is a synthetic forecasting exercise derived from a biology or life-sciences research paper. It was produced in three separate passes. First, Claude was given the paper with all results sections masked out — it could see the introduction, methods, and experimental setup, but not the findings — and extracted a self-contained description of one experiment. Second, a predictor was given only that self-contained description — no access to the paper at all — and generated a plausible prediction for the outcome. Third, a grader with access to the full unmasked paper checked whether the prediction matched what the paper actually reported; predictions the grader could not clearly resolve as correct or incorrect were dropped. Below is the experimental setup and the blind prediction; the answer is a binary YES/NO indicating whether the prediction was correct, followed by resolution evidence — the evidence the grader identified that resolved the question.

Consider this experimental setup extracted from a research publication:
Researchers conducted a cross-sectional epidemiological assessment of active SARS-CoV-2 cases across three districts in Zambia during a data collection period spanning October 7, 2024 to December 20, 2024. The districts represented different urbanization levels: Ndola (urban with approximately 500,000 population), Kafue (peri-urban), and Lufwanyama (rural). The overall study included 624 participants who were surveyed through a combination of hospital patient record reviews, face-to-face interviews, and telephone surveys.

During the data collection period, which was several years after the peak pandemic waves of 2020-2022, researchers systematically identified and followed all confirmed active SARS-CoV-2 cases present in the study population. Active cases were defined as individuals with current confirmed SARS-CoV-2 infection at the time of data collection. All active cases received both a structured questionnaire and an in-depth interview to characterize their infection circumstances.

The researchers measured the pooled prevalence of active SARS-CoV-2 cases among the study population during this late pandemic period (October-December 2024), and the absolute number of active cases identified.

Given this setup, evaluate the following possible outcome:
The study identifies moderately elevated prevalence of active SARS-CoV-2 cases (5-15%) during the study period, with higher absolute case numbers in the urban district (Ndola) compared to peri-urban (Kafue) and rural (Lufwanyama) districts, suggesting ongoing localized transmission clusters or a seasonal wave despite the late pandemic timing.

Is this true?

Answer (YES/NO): NO